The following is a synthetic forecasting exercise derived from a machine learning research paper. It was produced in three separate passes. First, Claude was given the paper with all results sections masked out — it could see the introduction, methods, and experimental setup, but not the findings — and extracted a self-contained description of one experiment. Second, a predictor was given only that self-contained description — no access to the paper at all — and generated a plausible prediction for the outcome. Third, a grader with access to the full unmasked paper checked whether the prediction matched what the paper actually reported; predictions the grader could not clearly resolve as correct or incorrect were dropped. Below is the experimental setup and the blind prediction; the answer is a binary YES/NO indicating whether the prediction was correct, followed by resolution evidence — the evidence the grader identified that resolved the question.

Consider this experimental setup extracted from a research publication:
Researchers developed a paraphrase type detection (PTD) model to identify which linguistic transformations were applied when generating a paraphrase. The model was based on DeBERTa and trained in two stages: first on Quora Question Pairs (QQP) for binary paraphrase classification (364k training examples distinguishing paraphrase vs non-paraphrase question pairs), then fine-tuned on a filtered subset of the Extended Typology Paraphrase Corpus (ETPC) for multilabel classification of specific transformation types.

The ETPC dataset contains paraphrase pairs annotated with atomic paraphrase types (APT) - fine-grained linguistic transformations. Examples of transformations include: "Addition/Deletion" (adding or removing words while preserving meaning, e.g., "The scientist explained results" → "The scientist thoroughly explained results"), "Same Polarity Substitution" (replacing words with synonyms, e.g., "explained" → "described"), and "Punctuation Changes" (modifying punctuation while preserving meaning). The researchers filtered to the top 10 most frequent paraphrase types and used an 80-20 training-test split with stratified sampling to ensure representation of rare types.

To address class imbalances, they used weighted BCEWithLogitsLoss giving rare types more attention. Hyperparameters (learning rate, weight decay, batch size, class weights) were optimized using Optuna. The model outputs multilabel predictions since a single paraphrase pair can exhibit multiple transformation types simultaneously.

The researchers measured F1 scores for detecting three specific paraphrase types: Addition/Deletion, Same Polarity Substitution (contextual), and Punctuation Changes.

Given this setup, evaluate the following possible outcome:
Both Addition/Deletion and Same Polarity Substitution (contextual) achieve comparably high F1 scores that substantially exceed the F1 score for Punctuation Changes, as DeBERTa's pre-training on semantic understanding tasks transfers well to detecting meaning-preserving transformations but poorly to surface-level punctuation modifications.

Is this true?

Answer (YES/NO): NO